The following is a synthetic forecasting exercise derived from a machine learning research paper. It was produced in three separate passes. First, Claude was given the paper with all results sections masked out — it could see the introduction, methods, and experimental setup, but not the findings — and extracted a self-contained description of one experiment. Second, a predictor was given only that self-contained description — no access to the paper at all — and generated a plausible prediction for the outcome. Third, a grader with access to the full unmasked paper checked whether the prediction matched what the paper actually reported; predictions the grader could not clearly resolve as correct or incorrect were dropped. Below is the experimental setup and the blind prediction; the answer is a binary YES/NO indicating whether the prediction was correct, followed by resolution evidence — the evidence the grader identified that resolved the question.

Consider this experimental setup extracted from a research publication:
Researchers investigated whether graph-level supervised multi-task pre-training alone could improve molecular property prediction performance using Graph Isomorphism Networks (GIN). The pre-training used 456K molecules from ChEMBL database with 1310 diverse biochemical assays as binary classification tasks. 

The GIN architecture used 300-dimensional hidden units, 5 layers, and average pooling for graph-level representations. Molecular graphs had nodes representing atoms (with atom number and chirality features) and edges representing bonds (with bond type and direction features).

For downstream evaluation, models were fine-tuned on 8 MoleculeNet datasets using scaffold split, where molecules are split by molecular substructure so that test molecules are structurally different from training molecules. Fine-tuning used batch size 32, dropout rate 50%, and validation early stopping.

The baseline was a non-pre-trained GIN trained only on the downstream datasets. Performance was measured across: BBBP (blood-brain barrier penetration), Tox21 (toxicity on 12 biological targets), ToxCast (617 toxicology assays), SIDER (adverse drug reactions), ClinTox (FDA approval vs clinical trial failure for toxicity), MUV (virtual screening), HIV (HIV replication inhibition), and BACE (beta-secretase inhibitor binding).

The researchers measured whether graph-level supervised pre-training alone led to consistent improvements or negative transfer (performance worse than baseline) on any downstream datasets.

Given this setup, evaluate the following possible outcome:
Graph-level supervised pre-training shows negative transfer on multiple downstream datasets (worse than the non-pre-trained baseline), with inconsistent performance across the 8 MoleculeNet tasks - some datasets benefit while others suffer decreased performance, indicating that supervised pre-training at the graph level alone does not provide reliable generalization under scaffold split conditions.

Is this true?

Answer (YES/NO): YES